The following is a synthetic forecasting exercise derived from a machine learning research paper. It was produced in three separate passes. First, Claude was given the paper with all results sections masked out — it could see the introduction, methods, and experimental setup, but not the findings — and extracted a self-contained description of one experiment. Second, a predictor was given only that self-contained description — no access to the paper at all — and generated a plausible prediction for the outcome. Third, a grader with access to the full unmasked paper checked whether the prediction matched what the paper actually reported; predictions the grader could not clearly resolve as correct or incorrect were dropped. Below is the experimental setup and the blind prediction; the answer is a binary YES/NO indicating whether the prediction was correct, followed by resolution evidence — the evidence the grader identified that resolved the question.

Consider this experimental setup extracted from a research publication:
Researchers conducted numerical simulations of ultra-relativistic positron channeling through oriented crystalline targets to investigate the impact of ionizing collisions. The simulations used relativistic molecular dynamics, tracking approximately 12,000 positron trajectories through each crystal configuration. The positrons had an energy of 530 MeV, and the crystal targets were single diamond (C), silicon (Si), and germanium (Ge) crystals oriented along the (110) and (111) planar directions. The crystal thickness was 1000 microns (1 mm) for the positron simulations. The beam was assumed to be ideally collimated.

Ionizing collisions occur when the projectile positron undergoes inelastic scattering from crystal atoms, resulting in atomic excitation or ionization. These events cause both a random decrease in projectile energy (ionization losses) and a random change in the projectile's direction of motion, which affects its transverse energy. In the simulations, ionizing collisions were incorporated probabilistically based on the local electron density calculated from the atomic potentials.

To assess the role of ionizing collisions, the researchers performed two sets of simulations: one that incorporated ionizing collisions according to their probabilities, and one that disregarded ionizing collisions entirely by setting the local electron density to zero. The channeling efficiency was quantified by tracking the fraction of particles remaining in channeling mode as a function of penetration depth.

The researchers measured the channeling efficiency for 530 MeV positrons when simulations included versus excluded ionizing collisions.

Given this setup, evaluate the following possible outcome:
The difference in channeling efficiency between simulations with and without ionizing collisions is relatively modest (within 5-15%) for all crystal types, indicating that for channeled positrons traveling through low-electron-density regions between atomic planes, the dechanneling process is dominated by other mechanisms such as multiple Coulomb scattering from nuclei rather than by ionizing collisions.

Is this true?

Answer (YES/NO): NO